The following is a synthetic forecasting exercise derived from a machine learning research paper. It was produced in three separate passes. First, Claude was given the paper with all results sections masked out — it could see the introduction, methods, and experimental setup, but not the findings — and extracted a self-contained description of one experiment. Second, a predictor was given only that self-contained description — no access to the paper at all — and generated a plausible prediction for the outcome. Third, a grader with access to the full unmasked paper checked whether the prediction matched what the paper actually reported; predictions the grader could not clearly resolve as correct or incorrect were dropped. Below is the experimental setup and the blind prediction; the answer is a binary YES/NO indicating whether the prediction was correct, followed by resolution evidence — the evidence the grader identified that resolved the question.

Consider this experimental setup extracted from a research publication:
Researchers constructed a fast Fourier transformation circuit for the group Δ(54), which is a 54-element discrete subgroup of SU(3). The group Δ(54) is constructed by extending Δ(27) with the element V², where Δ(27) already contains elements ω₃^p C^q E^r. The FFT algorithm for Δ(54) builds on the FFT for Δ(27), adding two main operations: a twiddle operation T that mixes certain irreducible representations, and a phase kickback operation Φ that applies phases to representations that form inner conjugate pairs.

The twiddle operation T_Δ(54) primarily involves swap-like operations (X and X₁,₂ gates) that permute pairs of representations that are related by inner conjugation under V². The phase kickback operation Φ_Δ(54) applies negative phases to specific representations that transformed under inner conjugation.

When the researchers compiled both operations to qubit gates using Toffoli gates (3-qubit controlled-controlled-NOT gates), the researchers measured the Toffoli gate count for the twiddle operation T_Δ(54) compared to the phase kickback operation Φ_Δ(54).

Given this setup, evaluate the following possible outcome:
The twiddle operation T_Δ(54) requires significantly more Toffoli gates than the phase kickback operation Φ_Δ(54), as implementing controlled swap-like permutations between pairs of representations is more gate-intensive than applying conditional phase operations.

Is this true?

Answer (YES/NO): NO